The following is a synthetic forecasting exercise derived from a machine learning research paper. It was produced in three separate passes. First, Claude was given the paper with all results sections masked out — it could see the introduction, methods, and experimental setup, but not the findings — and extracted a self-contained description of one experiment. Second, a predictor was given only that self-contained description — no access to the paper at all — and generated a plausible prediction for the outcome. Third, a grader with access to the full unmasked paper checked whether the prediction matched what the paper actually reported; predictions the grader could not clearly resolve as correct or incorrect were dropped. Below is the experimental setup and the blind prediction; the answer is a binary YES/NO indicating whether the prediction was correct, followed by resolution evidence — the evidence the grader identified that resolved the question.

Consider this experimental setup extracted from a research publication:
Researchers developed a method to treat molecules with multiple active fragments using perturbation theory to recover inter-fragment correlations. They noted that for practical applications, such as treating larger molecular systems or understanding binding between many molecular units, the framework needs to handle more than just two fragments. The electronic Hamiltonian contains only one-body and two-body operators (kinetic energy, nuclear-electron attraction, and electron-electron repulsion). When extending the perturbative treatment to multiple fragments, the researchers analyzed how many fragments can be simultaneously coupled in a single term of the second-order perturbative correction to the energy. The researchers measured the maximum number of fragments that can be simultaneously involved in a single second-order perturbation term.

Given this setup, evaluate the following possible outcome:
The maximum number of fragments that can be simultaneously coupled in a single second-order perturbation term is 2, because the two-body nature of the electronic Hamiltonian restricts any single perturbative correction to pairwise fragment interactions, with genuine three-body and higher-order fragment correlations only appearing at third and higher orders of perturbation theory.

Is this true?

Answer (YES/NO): NO